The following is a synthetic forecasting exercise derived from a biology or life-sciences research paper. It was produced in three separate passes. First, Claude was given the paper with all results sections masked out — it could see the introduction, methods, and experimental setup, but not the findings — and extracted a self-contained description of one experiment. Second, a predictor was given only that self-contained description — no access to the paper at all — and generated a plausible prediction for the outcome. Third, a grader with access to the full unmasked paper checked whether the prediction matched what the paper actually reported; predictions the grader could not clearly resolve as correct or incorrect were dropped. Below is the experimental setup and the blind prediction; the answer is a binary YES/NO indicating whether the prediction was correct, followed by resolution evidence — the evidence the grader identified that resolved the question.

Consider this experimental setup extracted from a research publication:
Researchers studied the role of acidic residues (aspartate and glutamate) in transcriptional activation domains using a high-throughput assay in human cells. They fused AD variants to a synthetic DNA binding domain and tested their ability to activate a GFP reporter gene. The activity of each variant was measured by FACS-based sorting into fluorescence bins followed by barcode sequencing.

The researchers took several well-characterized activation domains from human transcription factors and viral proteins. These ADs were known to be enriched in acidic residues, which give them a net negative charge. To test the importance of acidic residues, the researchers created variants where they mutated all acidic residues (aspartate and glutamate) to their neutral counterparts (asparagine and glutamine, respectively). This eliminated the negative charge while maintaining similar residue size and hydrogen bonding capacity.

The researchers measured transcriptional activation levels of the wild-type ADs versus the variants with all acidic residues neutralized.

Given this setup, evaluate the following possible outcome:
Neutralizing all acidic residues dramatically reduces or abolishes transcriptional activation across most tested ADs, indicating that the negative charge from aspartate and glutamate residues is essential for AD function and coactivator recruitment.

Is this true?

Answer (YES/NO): YES